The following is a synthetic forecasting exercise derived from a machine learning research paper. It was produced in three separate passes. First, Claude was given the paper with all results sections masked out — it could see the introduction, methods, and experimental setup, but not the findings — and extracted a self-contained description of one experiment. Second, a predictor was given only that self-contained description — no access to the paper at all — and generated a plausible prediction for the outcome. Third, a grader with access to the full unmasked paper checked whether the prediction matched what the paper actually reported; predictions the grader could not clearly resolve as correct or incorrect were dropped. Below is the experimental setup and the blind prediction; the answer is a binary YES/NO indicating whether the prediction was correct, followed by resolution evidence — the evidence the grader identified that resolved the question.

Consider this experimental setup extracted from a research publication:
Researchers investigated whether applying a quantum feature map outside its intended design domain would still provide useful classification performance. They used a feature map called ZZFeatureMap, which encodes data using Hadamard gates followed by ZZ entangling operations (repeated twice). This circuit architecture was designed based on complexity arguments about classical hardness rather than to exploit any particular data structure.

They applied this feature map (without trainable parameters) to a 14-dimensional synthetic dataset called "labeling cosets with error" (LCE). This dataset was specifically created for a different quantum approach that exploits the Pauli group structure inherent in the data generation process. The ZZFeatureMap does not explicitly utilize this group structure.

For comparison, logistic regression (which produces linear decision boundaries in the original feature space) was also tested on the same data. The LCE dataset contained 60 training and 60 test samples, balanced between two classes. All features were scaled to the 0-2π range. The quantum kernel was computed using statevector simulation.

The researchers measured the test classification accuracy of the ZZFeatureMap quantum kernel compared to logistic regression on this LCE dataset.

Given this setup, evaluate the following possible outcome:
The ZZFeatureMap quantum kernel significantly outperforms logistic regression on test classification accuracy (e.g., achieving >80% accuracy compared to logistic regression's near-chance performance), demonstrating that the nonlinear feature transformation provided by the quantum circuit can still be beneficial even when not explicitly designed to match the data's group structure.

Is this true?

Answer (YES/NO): NO